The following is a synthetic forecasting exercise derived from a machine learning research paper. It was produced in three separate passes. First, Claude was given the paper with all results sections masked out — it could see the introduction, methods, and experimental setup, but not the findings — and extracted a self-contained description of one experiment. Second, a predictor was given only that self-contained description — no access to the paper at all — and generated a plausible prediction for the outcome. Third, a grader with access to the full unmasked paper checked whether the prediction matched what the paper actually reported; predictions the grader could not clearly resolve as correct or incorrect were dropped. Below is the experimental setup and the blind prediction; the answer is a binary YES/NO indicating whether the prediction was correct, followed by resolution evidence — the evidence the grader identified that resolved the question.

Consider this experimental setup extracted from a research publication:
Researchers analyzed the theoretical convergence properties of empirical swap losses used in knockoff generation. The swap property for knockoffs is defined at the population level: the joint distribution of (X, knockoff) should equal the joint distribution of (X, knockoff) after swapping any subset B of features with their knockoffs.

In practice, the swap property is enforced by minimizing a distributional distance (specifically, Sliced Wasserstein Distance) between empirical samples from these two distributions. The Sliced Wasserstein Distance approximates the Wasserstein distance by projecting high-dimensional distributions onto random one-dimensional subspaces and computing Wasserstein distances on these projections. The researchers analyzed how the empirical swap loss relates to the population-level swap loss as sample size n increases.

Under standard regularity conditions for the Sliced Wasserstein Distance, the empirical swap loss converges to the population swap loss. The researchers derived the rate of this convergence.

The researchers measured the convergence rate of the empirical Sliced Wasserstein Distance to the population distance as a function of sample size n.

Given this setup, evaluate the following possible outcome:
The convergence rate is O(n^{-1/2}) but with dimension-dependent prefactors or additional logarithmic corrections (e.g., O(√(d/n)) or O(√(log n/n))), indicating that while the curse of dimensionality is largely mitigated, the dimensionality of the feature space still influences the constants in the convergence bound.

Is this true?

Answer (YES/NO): NO